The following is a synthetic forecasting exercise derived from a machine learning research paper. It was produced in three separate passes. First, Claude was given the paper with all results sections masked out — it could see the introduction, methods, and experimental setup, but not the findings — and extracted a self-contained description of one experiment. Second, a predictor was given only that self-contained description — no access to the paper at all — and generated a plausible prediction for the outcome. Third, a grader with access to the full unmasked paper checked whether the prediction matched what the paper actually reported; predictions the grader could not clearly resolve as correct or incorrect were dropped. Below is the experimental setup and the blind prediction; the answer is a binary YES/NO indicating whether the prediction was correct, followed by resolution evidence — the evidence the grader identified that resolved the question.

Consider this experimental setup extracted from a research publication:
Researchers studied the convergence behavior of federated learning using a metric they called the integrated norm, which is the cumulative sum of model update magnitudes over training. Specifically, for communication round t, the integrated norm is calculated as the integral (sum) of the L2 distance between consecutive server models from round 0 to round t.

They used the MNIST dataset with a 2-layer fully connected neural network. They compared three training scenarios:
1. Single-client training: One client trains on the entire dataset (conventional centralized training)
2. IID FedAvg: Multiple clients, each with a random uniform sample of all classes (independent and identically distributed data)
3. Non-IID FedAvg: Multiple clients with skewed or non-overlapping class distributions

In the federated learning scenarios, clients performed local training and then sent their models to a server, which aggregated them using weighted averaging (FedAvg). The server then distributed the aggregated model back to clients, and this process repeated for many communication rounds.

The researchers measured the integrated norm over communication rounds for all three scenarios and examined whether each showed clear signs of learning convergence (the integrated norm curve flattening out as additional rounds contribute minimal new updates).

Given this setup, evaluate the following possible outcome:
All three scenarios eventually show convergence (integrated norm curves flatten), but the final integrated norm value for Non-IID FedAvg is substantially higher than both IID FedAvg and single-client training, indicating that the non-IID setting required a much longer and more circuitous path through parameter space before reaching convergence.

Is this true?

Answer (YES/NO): NO